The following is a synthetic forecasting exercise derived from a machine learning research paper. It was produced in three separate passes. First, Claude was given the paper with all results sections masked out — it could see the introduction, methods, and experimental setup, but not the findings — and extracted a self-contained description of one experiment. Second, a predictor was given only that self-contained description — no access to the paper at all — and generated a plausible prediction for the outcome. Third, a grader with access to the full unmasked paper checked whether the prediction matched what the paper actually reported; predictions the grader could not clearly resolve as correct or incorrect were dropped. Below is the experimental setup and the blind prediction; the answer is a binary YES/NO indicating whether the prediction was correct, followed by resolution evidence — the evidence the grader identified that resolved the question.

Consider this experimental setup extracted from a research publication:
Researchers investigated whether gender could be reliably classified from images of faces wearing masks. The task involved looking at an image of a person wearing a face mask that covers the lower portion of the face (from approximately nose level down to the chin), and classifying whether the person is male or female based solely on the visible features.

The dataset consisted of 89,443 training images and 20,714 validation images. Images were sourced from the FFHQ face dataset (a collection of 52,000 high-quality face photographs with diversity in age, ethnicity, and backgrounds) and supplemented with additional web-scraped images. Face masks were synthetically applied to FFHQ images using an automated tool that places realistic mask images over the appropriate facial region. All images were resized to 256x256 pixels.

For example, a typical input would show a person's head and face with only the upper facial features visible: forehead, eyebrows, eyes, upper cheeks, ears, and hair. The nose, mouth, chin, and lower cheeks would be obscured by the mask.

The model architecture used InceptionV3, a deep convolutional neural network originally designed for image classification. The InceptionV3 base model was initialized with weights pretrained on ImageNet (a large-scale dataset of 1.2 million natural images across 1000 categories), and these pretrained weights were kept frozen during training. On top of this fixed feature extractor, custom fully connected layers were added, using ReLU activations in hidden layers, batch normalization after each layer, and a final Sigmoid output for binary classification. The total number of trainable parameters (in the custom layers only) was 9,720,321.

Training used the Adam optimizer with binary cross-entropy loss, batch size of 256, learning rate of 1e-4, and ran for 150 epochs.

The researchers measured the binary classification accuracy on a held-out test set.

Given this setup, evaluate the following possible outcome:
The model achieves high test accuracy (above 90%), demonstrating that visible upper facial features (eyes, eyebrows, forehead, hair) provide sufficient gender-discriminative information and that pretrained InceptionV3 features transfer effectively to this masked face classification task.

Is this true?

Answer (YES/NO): NO